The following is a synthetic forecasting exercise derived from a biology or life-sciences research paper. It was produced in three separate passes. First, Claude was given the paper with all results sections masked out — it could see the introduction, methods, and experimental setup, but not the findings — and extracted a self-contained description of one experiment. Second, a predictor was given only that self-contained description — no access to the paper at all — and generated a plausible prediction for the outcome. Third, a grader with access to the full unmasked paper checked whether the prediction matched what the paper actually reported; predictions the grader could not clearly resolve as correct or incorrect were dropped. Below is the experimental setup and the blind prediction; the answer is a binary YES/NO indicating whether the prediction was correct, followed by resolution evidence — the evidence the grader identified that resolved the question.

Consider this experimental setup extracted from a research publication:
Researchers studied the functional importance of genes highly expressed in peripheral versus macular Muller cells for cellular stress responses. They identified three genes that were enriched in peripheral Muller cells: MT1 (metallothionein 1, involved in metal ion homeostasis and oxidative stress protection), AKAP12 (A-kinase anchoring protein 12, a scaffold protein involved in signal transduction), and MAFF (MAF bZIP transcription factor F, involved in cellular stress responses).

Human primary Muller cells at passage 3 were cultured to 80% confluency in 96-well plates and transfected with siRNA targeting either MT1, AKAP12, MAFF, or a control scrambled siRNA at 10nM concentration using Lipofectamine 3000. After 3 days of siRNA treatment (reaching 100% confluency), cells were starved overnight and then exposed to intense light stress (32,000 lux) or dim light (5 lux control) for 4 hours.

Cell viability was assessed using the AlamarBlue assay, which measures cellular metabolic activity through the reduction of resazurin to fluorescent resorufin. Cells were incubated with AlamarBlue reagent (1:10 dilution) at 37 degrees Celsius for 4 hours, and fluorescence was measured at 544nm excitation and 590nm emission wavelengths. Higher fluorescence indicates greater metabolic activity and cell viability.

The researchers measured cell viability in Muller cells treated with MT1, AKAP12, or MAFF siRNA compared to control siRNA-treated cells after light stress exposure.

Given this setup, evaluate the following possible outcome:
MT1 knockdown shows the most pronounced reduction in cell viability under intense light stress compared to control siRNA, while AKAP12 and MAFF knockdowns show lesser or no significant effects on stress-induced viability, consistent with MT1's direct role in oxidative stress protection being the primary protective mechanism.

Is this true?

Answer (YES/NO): NO